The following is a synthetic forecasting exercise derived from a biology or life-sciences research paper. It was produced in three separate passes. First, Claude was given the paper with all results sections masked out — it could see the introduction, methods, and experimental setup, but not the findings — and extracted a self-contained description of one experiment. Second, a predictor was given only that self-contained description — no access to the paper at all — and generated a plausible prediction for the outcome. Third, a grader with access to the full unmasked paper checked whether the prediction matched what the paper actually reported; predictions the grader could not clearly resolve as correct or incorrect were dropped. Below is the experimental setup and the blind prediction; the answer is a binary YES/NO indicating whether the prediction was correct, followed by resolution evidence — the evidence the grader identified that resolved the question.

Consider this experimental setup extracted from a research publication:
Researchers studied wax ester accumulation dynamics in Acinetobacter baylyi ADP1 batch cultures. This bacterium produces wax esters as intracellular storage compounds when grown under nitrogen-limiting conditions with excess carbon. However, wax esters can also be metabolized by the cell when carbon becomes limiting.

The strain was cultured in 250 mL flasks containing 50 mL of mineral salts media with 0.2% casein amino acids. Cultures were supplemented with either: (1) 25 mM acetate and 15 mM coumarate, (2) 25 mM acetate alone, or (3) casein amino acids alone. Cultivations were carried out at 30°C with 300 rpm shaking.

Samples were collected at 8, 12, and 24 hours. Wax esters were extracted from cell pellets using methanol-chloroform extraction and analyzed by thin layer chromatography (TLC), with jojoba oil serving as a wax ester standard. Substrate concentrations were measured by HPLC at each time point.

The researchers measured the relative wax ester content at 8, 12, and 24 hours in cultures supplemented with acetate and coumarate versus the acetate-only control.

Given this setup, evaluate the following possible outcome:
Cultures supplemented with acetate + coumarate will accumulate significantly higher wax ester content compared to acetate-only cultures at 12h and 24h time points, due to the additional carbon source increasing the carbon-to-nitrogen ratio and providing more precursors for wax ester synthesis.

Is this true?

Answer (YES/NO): YES